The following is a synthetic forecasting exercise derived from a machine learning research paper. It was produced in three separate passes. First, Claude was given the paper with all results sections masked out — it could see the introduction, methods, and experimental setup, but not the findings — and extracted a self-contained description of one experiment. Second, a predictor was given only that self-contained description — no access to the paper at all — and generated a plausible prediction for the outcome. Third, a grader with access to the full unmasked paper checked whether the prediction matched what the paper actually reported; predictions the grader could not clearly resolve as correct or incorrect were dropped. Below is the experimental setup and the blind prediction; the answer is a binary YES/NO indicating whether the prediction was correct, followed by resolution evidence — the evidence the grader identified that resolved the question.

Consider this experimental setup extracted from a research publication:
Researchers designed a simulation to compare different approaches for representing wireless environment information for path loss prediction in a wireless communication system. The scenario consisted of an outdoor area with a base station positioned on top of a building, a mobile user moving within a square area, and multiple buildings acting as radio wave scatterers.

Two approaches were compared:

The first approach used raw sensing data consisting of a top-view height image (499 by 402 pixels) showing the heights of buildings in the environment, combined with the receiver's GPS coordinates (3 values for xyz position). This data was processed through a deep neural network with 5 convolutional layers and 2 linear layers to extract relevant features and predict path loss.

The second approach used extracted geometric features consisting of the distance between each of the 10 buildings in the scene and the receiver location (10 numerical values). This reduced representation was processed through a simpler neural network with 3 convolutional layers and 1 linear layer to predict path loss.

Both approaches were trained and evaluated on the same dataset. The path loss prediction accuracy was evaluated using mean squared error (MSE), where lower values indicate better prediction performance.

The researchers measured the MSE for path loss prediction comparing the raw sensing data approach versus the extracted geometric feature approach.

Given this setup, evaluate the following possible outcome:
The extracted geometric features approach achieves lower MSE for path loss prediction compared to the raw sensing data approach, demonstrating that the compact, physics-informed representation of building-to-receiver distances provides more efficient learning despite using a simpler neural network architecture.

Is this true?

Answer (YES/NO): NO